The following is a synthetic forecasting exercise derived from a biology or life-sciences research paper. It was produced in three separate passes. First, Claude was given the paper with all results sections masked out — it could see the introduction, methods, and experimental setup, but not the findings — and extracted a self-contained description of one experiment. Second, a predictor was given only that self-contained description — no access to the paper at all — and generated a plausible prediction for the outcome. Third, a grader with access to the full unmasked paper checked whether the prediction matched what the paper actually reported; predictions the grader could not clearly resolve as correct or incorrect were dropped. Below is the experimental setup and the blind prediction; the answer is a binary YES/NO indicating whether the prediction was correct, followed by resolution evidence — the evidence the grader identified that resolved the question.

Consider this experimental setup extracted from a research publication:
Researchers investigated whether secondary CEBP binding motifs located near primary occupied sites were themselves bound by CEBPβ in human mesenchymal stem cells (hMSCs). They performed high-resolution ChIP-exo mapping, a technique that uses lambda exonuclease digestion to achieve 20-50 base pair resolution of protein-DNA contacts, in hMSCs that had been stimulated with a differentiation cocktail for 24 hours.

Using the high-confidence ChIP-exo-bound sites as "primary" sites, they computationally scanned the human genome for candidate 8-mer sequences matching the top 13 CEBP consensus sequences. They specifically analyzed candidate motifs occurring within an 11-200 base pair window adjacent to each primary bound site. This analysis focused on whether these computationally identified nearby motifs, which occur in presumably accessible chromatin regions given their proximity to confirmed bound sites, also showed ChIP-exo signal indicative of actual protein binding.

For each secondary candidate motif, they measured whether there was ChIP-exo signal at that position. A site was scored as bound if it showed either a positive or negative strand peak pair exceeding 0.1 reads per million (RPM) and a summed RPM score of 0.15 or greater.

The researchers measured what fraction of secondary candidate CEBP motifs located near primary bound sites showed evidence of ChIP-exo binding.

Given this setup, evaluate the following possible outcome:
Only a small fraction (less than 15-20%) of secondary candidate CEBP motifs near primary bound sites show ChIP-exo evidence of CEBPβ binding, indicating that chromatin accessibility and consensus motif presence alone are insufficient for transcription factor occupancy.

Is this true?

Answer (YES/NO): NO